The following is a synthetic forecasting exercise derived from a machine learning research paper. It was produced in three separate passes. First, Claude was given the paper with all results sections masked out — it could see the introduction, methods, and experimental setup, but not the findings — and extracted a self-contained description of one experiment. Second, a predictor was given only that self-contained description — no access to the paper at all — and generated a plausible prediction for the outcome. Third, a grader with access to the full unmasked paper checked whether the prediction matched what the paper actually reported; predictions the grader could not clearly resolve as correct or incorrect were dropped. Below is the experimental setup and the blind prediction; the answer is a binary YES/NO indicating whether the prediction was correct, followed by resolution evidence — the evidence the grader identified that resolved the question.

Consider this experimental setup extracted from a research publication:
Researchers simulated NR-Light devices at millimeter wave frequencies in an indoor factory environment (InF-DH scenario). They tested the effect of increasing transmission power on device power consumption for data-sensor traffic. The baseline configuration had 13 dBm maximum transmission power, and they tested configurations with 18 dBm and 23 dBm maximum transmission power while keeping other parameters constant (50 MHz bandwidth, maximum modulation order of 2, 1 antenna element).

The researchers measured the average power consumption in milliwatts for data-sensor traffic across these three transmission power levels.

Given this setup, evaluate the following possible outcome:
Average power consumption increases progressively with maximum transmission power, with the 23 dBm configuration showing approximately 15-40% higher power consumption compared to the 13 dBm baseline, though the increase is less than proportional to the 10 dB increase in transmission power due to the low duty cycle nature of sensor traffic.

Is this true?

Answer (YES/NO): NO